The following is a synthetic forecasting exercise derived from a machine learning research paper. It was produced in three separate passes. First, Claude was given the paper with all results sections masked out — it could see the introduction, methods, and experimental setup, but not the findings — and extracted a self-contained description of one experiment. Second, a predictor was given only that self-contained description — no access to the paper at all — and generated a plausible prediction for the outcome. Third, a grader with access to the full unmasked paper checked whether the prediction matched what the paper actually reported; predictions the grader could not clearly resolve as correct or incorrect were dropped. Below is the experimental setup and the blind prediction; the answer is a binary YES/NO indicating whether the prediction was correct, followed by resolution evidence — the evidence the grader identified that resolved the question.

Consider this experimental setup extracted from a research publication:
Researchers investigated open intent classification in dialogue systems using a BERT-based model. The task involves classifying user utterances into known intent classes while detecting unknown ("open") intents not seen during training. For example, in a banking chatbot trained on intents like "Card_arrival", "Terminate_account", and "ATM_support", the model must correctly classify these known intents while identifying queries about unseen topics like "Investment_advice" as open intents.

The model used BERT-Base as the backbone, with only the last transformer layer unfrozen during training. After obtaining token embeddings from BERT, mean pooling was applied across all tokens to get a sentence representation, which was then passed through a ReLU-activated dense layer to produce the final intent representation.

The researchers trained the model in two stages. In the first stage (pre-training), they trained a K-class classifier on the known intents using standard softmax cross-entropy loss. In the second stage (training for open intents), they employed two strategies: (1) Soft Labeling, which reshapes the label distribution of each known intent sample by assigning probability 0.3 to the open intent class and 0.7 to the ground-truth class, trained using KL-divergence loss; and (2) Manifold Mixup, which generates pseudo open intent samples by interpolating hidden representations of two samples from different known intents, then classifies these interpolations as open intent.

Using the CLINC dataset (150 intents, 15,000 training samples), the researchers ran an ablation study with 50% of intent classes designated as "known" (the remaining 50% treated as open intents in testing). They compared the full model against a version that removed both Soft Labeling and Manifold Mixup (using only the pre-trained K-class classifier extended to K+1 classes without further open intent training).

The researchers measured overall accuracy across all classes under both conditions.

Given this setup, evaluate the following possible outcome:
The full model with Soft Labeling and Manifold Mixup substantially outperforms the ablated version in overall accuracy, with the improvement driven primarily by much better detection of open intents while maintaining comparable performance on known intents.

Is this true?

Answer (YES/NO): YES